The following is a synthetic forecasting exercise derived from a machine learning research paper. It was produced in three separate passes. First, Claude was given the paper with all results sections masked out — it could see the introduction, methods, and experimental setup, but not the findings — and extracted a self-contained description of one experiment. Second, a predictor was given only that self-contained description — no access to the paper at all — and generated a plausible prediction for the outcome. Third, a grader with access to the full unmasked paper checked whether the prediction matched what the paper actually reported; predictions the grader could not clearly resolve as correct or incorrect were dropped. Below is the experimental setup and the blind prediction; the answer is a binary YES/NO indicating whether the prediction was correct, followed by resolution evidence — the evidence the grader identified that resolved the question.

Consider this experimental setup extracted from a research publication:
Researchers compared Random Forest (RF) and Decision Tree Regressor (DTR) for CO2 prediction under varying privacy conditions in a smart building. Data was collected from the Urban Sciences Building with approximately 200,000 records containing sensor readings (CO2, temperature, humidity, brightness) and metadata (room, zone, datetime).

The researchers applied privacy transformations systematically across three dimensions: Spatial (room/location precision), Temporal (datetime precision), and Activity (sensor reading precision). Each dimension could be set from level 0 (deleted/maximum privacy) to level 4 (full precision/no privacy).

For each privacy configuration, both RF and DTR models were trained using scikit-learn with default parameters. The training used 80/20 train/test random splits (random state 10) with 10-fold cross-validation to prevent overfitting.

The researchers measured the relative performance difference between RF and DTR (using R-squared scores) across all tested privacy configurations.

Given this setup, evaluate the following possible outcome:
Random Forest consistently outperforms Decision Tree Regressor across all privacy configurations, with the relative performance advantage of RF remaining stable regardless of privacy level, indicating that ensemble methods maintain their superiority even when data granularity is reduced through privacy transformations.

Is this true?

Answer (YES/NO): YES